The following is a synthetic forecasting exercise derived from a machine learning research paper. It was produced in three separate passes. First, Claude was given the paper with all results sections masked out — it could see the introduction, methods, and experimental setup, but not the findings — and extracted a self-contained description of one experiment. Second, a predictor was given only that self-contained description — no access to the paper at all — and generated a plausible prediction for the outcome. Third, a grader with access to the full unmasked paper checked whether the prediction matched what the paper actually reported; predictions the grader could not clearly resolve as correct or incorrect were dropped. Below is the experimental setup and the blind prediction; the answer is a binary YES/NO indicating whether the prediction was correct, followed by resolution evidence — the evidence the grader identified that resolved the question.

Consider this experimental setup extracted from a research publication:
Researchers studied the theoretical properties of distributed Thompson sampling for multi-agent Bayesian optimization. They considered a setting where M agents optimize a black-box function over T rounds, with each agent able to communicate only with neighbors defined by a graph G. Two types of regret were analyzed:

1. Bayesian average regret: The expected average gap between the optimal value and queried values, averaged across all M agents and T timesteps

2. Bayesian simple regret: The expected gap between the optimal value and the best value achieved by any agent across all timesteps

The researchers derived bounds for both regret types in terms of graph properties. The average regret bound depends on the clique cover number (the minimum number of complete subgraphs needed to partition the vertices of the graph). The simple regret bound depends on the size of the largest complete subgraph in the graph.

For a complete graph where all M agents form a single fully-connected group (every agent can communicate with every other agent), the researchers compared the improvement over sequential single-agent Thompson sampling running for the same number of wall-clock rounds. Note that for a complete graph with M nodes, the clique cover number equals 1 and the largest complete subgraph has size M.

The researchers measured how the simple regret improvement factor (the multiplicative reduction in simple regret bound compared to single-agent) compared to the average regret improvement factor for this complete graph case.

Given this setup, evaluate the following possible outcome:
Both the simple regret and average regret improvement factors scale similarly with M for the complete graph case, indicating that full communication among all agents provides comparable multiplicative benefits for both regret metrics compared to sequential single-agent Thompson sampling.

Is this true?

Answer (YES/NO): YES